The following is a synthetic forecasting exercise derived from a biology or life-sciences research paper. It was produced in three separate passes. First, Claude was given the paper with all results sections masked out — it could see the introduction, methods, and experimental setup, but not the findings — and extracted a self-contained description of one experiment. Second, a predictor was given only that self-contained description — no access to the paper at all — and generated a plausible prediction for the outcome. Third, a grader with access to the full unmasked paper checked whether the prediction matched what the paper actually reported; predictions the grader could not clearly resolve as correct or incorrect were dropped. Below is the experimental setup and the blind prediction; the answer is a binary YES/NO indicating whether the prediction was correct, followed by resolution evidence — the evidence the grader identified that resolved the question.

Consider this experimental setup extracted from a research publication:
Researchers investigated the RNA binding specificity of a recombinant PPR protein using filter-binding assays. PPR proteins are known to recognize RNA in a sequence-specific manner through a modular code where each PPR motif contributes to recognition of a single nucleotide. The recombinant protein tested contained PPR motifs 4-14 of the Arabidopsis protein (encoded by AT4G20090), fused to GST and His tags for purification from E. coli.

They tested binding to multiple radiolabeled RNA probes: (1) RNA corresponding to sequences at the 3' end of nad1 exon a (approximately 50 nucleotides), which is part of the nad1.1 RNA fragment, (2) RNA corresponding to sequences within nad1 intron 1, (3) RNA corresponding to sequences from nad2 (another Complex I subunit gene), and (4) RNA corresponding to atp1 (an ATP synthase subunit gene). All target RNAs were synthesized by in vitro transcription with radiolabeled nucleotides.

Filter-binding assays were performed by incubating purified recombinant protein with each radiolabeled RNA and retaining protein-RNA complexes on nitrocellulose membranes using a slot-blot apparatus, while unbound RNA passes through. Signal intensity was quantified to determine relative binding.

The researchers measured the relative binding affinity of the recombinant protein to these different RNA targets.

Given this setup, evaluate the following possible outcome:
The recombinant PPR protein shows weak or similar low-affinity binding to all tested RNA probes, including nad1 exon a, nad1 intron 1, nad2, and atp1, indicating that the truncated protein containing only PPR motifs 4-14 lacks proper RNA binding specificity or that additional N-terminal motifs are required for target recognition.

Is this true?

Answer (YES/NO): NO